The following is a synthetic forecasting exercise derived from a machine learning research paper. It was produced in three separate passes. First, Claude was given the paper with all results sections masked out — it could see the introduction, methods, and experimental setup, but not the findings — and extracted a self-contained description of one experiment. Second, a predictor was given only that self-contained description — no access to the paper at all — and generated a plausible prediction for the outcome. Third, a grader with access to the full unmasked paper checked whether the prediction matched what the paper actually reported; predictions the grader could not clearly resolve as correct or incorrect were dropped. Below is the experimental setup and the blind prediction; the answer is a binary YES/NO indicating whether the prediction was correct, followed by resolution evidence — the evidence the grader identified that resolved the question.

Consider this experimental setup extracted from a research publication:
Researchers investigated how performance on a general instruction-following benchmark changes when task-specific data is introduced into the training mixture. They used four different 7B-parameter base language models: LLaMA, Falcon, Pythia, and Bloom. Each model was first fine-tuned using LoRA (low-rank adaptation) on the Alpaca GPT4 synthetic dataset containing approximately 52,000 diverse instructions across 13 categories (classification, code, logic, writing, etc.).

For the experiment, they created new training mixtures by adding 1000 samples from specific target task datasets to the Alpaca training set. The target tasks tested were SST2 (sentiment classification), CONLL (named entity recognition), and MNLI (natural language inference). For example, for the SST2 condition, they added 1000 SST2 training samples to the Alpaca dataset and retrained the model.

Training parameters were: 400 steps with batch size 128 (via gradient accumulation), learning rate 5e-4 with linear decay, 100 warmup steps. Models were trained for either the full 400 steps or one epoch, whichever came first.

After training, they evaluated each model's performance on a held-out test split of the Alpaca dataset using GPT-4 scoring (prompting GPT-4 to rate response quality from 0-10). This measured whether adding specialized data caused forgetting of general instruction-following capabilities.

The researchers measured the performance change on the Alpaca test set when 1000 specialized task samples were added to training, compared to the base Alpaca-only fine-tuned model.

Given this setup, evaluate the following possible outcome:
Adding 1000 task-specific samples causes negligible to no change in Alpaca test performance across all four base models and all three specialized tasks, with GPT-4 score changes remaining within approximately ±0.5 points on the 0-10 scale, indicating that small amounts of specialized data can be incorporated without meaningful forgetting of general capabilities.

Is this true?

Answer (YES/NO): YES